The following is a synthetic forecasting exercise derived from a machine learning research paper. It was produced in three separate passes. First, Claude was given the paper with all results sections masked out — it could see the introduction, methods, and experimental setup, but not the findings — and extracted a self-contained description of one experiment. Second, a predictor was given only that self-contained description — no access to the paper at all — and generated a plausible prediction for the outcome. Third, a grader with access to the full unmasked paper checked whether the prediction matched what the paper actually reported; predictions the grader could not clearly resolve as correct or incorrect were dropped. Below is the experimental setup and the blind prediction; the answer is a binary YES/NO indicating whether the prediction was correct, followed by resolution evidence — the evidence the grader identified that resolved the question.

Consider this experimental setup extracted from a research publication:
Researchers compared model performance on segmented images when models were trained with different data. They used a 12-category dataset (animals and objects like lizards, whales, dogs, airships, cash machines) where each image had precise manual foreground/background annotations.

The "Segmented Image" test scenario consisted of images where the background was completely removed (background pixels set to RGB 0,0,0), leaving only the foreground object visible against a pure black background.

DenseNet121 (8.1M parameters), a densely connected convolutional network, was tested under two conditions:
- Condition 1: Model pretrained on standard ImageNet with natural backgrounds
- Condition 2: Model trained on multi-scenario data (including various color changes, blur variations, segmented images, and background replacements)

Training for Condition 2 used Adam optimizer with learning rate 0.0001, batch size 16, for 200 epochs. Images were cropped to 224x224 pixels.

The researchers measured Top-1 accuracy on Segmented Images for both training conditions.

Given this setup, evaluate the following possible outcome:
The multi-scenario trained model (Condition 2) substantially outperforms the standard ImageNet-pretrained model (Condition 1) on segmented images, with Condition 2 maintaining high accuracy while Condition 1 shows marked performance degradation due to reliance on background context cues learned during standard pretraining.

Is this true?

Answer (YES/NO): YES